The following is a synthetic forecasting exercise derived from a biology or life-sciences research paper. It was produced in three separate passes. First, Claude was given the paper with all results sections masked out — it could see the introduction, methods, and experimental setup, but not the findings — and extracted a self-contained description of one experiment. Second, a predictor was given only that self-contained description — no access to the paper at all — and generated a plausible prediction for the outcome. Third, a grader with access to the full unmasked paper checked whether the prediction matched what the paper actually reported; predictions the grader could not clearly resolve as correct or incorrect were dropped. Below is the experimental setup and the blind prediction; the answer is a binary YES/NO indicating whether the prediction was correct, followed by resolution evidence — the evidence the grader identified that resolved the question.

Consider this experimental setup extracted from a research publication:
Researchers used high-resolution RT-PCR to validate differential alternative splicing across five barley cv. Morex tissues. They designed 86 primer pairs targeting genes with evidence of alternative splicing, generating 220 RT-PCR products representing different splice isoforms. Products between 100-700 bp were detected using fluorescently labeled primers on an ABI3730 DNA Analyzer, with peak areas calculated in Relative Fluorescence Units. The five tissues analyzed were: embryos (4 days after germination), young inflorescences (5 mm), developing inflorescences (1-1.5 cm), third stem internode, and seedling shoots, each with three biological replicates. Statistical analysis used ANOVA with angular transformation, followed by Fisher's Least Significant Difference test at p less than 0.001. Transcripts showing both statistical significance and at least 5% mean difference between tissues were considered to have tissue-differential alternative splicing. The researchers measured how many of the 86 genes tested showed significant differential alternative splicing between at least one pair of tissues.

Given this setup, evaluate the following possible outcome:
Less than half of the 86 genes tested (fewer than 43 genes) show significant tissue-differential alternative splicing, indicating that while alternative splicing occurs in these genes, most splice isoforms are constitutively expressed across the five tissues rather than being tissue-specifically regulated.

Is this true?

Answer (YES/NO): NO